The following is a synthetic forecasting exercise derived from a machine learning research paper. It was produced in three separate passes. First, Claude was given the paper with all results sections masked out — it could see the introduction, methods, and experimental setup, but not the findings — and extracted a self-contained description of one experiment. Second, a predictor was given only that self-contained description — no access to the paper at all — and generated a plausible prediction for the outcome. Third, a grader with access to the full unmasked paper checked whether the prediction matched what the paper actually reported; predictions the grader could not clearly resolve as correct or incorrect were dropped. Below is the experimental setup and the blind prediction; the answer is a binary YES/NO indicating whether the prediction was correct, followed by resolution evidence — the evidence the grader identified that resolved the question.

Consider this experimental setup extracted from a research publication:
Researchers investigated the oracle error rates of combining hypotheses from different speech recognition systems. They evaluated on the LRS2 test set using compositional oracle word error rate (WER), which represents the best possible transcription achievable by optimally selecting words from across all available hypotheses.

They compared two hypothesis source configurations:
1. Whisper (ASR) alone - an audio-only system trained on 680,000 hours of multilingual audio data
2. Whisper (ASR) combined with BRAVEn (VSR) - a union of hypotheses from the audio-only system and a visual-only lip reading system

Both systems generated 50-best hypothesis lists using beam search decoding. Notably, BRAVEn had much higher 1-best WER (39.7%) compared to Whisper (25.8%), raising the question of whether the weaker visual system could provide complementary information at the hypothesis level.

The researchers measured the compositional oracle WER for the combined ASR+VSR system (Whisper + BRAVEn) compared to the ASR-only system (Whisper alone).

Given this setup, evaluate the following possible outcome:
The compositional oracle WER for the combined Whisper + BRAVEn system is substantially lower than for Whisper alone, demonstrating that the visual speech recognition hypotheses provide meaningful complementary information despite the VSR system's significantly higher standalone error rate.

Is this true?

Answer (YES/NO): YES